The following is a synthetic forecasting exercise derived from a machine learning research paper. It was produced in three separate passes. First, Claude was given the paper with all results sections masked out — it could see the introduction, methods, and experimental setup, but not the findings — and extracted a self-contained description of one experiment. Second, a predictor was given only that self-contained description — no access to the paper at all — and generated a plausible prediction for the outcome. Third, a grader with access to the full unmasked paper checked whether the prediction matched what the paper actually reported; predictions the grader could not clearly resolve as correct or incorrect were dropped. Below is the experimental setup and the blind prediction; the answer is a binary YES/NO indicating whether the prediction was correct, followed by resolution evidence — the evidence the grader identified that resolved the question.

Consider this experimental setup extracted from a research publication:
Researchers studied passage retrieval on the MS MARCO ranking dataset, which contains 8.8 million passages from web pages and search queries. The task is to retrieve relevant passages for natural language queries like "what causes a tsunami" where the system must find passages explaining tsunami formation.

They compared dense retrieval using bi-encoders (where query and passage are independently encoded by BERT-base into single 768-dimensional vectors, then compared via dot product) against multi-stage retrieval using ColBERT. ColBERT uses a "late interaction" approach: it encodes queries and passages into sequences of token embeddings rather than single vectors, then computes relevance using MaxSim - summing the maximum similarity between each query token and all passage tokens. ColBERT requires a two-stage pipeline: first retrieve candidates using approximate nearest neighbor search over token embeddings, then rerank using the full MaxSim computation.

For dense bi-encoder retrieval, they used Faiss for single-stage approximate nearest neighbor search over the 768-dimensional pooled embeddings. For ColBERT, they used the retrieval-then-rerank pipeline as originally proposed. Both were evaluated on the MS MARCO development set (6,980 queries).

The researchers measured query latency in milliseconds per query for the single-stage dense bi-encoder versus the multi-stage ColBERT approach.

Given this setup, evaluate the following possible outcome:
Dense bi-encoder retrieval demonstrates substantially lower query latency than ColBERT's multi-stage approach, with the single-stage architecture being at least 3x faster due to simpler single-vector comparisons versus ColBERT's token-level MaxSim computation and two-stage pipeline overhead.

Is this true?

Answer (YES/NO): YES